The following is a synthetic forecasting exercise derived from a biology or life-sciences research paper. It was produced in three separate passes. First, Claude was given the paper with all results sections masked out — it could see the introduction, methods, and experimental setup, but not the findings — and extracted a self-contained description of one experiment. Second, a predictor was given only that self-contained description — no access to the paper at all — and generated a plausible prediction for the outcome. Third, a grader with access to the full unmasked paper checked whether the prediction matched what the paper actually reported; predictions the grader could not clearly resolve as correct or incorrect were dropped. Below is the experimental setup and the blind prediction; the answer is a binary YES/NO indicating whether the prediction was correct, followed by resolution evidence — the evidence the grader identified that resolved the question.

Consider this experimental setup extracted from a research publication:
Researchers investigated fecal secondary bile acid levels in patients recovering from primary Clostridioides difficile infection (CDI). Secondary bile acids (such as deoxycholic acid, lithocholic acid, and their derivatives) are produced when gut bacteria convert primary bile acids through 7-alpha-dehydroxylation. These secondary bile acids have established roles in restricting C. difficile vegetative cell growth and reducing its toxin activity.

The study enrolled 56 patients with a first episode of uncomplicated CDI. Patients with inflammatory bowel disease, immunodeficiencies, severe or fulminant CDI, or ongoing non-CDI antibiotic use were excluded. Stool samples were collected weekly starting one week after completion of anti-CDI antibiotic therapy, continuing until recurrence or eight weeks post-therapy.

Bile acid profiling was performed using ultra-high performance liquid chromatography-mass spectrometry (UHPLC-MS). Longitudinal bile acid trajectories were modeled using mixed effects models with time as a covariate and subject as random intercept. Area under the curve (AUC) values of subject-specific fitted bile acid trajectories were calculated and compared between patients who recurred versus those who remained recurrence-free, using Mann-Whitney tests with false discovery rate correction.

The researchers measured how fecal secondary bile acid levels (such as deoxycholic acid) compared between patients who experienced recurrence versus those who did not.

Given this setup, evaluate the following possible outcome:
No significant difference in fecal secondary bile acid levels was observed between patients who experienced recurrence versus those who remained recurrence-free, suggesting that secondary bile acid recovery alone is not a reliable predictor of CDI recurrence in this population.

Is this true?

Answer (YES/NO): NO